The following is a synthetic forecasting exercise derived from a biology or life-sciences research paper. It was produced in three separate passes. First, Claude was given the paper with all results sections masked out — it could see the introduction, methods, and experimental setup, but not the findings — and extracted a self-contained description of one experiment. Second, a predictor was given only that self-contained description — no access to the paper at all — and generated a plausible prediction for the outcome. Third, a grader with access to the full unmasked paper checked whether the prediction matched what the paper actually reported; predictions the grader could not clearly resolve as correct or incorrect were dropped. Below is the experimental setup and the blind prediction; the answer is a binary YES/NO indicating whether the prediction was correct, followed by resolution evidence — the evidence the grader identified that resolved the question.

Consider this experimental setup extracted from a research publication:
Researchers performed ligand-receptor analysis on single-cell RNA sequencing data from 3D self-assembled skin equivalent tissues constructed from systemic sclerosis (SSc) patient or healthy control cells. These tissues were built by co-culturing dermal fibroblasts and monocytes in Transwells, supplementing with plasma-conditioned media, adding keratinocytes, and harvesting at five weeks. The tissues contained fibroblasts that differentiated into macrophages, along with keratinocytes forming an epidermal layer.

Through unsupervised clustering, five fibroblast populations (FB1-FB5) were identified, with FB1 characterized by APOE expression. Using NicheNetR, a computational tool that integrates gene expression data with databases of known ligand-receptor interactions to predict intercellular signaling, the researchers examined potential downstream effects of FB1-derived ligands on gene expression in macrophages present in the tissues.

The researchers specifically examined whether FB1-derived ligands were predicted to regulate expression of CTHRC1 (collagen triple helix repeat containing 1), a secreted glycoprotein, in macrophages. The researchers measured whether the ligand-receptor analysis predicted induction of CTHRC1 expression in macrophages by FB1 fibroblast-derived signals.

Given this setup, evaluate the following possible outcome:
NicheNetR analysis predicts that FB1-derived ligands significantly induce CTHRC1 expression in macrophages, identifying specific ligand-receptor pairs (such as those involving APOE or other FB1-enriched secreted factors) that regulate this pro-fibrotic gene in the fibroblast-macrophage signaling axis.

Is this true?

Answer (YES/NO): NO